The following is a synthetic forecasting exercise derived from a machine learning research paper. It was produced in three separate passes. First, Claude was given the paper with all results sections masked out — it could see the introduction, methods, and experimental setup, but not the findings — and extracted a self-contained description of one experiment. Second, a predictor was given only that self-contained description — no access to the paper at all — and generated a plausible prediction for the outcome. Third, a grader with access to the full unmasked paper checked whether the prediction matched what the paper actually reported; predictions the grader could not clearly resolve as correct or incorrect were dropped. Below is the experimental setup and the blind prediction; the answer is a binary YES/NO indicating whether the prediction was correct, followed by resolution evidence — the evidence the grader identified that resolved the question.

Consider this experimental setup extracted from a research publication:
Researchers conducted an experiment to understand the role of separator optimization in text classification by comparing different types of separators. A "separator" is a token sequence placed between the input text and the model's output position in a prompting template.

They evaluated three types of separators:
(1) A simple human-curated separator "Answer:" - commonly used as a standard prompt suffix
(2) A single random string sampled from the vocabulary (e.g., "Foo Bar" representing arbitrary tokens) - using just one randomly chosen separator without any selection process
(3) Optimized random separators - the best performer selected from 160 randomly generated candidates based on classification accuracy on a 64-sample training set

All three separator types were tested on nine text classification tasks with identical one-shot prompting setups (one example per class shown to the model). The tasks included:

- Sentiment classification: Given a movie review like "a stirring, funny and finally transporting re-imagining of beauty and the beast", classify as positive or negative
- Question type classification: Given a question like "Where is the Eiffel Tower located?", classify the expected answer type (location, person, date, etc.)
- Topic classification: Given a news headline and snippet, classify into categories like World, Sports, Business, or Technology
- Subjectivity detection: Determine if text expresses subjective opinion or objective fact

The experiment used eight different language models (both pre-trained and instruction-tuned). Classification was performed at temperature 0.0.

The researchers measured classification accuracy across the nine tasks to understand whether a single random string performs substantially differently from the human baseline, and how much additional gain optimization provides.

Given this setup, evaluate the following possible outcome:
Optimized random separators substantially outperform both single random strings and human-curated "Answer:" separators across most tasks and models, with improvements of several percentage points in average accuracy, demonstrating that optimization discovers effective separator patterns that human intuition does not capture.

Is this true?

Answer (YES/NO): NO